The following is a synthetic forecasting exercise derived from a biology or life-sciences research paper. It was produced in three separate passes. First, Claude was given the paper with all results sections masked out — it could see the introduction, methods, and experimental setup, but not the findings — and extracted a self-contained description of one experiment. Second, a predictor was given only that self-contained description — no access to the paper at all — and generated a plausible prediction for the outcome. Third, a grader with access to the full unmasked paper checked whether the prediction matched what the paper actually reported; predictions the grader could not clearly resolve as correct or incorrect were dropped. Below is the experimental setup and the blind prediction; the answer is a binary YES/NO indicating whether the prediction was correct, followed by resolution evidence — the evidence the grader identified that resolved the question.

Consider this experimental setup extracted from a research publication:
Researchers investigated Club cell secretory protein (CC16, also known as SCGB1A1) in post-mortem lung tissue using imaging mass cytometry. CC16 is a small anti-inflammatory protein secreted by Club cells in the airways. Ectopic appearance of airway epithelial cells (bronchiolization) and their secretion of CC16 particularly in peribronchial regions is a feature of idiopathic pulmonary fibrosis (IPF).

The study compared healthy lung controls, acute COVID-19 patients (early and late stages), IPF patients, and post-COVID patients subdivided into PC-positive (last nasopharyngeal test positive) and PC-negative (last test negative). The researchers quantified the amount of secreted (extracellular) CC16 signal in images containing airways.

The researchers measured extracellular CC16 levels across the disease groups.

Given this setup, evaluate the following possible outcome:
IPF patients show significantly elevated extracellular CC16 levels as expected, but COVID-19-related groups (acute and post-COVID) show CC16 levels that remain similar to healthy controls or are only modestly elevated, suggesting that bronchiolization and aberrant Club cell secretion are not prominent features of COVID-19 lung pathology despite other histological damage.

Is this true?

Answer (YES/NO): NO